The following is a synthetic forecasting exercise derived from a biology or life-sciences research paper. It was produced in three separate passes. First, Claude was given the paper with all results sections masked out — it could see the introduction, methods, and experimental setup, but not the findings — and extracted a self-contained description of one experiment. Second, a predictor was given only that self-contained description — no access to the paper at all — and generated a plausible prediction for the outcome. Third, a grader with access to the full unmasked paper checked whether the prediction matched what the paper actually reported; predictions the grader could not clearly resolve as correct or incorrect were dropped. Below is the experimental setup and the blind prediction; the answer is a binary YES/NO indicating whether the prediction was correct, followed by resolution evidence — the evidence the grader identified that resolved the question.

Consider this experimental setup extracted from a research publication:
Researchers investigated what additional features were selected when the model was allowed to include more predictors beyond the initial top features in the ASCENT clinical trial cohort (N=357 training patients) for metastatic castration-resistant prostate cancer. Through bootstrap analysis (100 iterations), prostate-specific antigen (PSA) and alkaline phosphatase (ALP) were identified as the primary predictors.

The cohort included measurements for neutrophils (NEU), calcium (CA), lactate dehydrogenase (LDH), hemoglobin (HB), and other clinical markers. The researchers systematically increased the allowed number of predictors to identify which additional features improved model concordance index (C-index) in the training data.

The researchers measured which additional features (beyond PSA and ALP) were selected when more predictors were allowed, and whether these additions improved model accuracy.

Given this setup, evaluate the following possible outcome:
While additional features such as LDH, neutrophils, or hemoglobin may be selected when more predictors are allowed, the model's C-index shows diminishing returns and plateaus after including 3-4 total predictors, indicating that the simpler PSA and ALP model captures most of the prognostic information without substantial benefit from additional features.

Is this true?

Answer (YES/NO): NO